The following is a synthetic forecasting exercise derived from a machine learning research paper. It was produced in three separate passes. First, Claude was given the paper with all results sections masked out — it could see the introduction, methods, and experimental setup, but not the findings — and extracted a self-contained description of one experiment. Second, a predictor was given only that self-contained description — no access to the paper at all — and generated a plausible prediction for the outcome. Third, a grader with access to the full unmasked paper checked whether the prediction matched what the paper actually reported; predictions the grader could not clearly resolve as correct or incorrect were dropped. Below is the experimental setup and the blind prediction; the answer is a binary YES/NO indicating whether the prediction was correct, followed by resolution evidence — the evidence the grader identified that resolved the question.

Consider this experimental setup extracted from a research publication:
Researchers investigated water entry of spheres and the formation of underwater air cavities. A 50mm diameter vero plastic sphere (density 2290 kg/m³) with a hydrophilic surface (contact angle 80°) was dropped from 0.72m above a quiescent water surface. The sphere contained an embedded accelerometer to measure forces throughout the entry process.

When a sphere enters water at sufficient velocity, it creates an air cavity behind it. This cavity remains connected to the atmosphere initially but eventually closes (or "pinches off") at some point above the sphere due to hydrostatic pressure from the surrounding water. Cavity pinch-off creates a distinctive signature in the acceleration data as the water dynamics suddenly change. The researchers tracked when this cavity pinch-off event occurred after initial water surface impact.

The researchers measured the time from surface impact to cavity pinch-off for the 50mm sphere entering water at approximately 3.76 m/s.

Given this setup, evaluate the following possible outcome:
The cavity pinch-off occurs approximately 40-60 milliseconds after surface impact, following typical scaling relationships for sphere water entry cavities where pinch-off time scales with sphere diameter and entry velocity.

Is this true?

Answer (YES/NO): NO